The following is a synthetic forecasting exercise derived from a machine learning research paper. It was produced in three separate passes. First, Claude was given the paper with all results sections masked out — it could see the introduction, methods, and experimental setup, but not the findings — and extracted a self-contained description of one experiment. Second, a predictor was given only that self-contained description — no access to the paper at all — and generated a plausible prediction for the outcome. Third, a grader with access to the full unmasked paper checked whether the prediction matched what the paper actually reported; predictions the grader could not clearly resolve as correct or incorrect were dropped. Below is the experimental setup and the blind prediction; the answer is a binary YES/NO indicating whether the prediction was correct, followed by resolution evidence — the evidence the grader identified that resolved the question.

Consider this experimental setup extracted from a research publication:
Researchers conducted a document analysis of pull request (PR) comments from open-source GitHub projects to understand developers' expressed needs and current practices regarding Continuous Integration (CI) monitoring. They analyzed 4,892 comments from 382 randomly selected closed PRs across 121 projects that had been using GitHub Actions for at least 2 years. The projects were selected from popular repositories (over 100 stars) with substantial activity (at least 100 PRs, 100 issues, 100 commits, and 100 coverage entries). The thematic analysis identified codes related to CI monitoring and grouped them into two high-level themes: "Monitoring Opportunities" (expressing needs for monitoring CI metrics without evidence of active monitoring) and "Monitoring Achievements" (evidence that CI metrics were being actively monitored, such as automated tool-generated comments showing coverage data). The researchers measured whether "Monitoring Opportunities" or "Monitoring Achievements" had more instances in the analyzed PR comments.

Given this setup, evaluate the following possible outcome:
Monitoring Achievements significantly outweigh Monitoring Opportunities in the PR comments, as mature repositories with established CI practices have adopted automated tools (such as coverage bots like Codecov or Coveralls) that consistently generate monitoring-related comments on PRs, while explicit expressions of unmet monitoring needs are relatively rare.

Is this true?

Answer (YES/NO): YES